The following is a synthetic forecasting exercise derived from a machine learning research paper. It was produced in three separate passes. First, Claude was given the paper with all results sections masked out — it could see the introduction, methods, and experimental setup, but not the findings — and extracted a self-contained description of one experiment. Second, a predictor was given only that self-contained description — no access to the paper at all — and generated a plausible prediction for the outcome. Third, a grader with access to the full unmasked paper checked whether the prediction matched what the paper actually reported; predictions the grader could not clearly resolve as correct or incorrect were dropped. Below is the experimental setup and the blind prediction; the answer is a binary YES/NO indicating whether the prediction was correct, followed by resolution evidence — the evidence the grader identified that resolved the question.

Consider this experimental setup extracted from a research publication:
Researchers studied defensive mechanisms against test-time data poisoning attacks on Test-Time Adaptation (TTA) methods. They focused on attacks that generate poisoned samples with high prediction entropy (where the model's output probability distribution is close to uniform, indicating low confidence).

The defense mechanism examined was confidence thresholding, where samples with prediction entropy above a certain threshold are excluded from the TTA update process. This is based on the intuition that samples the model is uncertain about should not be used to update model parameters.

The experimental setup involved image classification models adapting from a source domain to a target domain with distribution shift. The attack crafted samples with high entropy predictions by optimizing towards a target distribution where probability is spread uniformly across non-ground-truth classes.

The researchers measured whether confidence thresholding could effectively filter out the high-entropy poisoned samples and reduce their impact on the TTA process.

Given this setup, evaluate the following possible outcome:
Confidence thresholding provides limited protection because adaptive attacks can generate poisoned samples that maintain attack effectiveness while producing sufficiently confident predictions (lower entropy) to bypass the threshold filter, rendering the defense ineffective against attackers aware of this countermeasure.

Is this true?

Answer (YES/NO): NO